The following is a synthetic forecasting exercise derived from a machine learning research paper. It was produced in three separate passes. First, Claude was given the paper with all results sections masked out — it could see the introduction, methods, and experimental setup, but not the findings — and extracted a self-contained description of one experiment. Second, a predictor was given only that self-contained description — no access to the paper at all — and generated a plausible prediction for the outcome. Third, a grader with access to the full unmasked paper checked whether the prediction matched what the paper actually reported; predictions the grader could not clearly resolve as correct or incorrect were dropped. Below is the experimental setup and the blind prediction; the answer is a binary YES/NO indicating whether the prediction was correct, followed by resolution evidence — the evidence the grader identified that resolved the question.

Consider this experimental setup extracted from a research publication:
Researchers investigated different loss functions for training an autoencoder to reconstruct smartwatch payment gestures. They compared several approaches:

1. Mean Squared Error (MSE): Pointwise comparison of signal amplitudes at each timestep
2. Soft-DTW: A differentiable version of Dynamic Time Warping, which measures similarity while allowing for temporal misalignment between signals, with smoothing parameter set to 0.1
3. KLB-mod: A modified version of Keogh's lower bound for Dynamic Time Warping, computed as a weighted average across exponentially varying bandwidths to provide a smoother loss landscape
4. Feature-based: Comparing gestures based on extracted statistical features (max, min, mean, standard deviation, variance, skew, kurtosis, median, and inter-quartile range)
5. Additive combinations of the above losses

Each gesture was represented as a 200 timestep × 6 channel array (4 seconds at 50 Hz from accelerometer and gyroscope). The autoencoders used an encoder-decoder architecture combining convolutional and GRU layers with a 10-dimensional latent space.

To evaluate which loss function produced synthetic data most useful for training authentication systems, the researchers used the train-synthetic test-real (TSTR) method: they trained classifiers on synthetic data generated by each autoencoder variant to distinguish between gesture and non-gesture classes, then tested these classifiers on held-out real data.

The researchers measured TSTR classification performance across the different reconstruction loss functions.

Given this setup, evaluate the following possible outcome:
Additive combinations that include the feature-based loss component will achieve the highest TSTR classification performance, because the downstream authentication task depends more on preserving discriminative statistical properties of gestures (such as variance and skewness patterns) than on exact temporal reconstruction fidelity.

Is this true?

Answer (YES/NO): YES